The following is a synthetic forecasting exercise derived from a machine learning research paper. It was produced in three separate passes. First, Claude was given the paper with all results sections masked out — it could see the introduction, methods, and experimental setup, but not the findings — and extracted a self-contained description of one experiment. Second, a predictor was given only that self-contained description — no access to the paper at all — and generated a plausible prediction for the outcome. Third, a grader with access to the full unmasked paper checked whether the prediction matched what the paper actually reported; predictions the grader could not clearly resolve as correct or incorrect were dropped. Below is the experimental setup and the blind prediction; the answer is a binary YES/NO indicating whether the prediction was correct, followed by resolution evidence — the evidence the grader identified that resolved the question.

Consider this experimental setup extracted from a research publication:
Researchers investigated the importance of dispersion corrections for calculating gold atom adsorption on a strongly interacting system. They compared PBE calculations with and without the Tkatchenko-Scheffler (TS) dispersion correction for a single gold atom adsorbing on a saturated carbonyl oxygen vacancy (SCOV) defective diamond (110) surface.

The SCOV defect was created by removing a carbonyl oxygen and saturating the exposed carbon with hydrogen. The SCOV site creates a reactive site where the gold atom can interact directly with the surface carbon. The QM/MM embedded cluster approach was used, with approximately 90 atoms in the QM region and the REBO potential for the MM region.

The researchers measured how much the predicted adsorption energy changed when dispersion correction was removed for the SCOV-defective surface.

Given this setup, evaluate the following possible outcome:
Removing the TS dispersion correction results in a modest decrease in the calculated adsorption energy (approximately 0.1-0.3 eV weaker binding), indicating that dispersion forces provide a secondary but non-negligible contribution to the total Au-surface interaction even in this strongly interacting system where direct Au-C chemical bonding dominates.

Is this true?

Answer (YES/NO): YES